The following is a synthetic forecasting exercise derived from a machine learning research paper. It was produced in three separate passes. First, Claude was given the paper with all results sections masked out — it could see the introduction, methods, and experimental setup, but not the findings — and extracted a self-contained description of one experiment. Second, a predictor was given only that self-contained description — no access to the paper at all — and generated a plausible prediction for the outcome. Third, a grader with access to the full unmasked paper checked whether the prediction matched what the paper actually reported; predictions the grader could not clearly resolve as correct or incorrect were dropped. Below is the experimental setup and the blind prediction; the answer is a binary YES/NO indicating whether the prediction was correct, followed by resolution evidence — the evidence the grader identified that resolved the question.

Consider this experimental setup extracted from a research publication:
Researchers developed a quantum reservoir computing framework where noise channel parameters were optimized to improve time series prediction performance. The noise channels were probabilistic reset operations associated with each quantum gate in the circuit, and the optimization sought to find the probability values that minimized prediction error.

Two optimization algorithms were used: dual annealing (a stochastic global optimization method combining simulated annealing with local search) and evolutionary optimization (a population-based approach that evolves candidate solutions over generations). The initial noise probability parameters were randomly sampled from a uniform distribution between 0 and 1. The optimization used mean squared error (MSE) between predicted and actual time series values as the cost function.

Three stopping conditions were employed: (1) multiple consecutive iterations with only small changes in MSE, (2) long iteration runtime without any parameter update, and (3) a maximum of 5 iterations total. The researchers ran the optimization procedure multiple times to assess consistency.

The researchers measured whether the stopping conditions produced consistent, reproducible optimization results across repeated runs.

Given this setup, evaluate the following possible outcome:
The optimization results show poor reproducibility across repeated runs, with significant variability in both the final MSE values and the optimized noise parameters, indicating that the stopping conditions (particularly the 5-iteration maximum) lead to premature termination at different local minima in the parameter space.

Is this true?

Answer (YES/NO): NO